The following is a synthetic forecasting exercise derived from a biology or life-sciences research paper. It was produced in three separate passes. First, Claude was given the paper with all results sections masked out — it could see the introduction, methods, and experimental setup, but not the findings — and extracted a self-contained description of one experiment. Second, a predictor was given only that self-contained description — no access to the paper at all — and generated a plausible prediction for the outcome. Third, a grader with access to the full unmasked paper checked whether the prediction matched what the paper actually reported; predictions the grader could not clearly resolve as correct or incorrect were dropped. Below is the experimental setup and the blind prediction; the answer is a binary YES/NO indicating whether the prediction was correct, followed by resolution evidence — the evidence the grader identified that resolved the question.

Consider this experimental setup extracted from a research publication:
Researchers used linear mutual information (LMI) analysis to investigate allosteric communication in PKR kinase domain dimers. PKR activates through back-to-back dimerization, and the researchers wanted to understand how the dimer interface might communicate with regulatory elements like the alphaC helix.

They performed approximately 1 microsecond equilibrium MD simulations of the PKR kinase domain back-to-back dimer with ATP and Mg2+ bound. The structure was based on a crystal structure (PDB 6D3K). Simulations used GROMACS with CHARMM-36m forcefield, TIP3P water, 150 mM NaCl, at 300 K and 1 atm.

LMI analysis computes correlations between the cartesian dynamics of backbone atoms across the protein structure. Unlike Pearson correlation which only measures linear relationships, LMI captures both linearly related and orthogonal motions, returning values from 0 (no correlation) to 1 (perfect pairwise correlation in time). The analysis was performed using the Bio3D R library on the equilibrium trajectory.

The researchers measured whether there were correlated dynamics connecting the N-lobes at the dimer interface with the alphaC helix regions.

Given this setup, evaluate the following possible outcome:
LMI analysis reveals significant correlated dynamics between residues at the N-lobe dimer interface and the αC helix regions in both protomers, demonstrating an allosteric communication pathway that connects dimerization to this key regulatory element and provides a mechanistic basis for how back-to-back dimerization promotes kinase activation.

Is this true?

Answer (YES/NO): NO